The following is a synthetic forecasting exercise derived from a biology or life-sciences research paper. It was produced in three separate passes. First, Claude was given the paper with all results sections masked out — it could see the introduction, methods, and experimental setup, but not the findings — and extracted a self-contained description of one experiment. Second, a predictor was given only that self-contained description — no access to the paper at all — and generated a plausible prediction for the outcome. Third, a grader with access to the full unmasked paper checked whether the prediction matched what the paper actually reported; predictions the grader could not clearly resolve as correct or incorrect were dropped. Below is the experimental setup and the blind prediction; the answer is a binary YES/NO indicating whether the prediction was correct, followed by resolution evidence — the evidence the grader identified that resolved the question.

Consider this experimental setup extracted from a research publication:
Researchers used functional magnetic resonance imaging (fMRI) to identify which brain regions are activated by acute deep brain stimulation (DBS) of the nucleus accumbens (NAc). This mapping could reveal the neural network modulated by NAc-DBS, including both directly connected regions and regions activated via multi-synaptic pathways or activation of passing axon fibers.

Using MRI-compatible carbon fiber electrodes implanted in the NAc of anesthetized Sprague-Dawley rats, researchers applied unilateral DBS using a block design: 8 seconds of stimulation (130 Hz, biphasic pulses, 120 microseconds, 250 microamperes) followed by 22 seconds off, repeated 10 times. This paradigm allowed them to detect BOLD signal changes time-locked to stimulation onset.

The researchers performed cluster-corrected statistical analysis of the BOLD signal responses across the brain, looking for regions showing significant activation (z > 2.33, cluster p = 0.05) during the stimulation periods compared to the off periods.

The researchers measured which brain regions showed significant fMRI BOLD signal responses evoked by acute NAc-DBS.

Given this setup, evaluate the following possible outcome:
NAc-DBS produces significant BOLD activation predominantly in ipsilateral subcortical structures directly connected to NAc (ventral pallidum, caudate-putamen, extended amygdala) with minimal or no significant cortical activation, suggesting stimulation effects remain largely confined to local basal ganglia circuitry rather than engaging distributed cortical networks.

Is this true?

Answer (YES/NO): NO